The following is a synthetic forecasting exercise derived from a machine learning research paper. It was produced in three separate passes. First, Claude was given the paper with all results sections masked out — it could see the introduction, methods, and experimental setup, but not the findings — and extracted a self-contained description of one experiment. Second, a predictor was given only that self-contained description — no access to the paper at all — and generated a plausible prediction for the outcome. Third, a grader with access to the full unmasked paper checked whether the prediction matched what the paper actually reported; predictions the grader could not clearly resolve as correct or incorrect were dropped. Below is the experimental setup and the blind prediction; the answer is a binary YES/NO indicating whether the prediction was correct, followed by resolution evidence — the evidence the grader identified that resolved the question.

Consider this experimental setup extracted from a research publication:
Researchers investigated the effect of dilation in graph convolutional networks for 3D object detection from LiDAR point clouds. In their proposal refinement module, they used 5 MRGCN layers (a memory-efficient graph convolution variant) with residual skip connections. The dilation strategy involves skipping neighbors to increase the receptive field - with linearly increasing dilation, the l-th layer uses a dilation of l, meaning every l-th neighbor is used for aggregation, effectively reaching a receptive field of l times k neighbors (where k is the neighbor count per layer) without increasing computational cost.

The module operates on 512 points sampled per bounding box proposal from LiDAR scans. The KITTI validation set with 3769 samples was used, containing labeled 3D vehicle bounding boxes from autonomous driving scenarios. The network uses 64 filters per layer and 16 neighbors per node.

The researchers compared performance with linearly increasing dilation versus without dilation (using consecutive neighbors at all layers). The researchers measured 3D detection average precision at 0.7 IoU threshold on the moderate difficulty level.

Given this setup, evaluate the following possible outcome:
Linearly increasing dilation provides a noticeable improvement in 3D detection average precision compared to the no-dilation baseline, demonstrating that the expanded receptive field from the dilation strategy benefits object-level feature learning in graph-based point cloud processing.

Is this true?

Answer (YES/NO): YES